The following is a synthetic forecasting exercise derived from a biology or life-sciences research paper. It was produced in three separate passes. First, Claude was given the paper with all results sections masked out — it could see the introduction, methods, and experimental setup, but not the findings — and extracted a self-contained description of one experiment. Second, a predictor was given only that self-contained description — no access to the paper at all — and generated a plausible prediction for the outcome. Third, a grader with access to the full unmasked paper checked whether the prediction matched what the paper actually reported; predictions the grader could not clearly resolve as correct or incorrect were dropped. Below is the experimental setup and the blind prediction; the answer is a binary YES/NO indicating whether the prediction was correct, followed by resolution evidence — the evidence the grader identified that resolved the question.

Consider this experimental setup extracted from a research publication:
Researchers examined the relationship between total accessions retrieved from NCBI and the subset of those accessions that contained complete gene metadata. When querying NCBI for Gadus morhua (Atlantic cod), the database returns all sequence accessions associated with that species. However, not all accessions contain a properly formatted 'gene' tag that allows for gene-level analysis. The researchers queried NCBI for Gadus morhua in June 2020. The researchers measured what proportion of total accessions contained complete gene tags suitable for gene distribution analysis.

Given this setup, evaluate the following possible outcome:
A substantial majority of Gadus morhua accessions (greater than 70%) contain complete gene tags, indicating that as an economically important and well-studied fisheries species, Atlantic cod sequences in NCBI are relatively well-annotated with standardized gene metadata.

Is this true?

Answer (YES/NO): NO